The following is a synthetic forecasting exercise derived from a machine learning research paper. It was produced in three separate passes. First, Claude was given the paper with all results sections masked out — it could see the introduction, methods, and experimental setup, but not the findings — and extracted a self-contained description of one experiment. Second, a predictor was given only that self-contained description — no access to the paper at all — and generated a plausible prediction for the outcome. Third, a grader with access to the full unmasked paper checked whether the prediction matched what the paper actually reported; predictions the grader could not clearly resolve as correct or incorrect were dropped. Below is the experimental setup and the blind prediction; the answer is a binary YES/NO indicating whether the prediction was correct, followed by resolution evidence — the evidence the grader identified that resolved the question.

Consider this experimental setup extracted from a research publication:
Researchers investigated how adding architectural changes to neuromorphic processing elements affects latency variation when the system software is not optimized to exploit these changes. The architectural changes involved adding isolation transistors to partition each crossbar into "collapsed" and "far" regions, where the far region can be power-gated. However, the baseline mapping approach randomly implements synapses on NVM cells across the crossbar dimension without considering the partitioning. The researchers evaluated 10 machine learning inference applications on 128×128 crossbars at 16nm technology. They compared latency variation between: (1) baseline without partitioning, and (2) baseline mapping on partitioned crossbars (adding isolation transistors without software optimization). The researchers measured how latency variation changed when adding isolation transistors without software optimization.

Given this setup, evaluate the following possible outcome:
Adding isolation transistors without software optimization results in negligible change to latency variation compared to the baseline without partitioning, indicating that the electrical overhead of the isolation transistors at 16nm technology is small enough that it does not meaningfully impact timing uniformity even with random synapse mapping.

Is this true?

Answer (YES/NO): NO